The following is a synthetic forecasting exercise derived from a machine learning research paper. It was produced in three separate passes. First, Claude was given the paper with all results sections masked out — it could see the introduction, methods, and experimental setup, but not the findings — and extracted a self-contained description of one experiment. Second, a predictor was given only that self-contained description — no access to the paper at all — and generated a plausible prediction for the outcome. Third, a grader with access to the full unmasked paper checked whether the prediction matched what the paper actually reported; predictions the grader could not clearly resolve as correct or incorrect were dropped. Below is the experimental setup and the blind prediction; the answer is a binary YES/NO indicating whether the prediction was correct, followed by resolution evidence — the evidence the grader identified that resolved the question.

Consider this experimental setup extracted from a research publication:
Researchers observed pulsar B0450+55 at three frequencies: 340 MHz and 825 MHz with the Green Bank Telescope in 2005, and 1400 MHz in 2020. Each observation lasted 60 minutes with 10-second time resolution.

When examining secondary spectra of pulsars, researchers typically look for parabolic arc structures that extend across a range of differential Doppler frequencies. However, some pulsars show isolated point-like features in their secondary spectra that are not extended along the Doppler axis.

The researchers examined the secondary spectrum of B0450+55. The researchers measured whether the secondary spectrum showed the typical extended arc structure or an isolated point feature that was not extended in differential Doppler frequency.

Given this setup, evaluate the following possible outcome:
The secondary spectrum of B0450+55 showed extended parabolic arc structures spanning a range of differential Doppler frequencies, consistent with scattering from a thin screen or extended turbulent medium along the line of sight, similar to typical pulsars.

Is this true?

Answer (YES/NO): NO